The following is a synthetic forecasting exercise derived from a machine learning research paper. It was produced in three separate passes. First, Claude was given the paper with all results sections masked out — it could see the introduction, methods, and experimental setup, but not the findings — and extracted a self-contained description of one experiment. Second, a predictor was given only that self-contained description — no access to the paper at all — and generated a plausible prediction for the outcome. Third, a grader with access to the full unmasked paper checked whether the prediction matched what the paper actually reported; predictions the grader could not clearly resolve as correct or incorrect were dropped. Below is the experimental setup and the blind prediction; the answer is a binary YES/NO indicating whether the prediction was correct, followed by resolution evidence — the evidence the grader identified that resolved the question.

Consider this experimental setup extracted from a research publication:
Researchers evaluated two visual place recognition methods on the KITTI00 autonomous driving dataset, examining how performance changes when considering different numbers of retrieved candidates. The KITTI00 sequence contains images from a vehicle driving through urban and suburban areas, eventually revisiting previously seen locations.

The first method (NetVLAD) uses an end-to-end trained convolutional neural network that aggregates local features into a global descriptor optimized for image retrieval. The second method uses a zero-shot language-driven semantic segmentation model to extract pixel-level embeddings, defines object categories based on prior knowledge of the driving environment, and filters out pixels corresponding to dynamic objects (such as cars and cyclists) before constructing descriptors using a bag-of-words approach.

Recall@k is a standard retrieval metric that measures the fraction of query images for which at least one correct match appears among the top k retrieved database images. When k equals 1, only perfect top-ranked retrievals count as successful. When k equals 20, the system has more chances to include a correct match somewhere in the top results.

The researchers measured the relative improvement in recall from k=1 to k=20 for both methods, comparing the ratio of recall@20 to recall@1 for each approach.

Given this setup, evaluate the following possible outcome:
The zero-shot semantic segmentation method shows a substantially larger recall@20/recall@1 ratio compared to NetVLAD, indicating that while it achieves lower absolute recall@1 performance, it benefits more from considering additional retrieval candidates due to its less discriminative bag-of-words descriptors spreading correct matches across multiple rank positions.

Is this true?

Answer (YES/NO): YES